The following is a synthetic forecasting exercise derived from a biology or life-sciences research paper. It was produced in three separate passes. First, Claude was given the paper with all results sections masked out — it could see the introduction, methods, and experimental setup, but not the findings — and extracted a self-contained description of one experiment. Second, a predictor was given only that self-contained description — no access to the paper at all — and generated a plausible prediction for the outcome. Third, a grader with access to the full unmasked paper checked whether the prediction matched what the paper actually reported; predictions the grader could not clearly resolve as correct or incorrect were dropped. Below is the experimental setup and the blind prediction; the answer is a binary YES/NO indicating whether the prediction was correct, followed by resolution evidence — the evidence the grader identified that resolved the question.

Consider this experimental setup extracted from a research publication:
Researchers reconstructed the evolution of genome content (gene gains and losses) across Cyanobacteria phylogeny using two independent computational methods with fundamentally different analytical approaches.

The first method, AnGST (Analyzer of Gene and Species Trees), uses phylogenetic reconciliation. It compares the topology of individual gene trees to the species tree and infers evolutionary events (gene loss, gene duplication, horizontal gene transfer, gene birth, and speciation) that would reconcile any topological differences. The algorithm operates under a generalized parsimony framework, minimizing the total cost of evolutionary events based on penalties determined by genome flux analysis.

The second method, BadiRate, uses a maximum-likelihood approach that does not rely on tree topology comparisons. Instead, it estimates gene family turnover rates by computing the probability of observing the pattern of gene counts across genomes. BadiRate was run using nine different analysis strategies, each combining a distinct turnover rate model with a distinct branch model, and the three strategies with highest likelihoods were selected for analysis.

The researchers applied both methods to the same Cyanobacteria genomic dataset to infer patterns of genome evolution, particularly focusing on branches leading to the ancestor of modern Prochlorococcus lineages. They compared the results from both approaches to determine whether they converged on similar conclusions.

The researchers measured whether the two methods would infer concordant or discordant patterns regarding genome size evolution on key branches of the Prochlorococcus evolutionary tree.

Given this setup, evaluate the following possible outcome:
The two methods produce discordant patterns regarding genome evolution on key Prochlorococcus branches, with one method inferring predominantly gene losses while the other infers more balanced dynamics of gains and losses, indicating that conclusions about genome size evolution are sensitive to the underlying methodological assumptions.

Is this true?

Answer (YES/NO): NO